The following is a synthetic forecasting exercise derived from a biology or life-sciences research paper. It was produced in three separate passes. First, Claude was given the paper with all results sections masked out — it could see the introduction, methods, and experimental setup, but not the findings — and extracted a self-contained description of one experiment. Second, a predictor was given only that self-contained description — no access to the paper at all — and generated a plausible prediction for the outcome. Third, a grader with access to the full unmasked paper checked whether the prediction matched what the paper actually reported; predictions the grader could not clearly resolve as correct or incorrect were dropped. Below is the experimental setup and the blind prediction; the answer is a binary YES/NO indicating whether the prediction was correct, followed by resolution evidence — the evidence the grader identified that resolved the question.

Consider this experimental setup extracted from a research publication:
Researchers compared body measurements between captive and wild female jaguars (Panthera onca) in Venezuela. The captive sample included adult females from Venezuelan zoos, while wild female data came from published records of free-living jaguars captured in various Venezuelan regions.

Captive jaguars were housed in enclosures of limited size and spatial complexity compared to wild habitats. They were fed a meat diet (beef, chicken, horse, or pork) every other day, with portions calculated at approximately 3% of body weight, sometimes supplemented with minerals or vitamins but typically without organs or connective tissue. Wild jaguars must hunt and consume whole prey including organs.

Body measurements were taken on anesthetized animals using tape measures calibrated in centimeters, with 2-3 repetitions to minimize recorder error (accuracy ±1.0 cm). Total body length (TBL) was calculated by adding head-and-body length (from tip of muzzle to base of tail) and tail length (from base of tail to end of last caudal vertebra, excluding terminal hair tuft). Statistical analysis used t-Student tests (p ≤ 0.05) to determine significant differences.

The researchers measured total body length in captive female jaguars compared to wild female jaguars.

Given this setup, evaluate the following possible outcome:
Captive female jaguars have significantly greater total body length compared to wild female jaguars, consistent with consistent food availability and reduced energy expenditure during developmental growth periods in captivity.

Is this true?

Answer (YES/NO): NO